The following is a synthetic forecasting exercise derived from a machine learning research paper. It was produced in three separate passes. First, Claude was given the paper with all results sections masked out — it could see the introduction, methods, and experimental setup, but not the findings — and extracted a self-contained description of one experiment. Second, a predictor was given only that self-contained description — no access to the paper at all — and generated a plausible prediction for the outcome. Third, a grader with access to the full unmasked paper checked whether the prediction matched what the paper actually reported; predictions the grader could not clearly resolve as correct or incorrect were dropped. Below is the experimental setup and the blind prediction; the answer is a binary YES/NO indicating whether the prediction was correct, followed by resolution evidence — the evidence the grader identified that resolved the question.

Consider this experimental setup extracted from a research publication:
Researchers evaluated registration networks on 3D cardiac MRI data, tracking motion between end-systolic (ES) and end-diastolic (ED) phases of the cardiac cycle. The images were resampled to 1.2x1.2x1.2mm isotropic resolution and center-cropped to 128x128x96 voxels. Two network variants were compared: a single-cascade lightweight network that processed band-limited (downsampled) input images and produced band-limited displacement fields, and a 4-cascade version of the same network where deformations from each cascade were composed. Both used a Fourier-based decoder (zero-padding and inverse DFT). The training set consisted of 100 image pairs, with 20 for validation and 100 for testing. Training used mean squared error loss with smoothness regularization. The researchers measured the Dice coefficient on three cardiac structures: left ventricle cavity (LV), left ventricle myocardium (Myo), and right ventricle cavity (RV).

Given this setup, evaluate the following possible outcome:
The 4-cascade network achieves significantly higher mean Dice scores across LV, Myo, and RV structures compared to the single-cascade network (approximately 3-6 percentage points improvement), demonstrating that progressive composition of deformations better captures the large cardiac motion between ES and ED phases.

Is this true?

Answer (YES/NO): NO